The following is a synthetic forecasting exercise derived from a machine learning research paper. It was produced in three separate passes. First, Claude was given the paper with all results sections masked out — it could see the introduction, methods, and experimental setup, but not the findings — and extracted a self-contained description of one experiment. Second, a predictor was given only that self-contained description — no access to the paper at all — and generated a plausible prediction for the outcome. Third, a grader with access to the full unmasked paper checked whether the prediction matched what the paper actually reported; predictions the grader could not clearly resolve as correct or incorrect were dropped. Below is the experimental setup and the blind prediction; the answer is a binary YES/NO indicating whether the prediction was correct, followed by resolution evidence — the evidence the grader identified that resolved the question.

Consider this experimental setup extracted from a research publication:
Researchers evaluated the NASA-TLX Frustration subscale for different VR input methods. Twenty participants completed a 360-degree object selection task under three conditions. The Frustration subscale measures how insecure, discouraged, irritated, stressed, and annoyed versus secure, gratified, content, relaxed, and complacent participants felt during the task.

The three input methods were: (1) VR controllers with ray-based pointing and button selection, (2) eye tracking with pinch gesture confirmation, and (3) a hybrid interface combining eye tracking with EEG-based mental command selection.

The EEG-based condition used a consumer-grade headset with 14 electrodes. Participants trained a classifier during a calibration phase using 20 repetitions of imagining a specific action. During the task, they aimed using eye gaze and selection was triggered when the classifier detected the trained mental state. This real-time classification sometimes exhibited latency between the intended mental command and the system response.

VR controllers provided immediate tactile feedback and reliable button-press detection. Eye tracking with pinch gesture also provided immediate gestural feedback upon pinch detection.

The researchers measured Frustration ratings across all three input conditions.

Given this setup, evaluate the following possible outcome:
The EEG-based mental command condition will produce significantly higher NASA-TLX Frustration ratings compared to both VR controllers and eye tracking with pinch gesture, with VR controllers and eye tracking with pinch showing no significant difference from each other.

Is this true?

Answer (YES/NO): NO